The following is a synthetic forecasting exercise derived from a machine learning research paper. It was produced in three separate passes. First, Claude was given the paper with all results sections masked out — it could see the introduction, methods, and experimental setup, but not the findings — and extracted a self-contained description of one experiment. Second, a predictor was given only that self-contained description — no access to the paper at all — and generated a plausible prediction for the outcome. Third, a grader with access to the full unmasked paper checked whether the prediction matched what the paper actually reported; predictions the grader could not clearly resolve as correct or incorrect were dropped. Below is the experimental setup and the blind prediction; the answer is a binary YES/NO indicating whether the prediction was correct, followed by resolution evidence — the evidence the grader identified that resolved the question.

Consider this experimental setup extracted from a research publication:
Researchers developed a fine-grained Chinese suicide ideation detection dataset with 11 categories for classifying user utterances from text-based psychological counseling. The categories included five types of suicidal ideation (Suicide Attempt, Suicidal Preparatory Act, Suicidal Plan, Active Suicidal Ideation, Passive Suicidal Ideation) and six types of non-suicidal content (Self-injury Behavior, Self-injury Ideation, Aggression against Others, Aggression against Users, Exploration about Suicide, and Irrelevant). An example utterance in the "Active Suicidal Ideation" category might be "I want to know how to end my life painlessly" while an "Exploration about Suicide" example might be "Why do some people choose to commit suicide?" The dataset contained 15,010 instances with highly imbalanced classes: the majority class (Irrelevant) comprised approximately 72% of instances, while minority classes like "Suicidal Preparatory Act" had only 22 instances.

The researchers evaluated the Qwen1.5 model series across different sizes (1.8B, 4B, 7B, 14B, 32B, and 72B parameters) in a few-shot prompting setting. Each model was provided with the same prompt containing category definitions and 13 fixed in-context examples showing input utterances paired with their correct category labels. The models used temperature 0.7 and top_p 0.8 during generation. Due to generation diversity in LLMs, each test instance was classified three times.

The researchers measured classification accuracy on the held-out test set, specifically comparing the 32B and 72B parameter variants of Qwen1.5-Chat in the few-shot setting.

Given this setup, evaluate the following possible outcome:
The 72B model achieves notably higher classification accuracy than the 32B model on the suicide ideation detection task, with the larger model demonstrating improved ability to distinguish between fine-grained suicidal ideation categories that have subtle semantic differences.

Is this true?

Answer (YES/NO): NO